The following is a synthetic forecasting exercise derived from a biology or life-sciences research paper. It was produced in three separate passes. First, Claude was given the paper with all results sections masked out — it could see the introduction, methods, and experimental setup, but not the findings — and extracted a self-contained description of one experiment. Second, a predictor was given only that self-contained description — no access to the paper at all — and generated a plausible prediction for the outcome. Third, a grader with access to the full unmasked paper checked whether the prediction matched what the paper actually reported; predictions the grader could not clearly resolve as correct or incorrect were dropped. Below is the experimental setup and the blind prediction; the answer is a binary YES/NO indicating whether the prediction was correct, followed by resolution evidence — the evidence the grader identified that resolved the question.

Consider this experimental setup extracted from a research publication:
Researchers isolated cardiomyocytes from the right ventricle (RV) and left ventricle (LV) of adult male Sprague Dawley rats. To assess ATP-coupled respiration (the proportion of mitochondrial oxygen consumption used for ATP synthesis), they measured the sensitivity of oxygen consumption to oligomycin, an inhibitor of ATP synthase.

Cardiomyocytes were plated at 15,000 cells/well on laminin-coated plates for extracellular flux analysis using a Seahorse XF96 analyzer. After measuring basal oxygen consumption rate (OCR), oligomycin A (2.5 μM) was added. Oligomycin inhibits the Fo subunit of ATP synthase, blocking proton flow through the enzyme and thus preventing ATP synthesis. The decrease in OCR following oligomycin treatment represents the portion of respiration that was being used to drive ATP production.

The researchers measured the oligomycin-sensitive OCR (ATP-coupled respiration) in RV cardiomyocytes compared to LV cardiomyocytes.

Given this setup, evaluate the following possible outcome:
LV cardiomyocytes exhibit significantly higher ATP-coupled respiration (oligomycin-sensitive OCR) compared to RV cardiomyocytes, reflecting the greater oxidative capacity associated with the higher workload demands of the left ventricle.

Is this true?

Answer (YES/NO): NO